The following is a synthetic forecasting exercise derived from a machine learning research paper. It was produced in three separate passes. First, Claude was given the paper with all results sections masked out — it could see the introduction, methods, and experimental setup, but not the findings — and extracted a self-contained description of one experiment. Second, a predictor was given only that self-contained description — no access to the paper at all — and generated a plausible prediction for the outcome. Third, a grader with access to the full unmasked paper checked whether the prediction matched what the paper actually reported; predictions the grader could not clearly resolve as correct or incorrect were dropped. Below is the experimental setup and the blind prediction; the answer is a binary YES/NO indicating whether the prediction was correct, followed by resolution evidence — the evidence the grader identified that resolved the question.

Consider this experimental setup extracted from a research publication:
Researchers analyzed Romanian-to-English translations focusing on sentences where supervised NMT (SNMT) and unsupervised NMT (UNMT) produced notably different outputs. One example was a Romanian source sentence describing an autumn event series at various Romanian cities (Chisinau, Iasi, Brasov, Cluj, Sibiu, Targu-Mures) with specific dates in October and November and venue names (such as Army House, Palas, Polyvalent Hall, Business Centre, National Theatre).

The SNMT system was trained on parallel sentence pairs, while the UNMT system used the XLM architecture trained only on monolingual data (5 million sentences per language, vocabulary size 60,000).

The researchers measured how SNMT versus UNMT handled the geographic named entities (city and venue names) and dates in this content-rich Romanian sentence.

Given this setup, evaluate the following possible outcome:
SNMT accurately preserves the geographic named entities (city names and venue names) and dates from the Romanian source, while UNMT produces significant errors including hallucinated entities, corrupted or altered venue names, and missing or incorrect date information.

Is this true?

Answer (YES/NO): YES